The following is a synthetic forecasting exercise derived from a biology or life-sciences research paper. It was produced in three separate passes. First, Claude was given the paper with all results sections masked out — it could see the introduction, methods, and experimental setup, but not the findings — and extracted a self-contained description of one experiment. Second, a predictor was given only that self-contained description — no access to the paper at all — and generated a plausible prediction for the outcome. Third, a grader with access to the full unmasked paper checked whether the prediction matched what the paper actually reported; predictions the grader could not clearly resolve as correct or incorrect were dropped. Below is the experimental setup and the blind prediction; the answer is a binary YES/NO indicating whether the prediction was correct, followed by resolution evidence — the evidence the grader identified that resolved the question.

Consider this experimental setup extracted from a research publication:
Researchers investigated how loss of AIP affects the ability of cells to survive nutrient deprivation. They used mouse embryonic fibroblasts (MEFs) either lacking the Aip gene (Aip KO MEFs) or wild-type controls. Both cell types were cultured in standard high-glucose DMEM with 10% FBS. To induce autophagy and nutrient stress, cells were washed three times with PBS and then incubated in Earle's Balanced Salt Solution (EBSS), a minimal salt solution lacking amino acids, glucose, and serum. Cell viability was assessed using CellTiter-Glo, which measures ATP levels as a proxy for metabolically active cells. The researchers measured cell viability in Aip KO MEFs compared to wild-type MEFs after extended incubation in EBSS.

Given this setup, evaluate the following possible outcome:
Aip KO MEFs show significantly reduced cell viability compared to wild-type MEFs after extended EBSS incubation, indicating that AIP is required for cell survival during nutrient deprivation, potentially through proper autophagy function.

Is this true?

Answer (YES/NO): YES